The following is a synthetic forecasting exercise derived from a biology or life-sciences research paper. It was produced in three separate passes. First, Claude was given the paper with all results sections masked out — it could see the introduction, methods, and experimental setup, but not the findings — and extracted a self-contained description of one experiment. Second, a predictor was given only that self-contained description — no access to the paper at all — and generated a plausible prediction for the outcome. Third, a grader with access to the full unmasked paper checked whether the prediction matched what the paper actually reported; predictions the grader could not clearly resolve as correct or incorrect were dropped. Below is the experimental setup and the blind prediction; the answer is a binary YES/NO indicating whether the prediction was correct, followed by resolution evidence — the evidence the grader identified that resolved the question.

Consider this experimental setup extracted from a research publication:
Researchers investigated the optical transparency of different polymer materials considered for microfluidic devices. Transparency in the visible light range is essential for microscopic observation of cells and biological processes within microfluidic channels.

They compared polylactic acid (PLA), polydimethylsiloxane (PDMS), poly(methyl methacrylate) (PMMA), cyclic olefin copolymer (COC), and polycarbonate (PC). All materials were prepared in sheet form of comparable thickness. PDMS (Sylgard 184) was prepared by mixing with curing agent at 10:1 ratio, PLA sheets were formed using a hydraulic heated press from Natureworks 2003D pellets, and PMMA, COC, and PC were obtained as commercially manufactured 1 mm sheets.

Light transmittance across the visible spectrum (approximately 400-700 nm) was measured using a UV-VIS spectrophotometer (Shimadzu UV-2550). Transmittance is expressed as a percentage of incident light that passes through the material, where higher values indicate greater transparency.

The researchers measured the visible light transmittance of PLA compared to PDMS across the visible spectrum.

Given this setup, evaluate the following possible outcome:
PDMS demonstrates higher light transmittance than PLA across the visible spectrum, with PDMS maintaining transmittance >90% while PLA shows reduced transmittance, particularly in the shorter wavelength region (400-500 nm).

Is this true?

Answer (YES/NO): NO